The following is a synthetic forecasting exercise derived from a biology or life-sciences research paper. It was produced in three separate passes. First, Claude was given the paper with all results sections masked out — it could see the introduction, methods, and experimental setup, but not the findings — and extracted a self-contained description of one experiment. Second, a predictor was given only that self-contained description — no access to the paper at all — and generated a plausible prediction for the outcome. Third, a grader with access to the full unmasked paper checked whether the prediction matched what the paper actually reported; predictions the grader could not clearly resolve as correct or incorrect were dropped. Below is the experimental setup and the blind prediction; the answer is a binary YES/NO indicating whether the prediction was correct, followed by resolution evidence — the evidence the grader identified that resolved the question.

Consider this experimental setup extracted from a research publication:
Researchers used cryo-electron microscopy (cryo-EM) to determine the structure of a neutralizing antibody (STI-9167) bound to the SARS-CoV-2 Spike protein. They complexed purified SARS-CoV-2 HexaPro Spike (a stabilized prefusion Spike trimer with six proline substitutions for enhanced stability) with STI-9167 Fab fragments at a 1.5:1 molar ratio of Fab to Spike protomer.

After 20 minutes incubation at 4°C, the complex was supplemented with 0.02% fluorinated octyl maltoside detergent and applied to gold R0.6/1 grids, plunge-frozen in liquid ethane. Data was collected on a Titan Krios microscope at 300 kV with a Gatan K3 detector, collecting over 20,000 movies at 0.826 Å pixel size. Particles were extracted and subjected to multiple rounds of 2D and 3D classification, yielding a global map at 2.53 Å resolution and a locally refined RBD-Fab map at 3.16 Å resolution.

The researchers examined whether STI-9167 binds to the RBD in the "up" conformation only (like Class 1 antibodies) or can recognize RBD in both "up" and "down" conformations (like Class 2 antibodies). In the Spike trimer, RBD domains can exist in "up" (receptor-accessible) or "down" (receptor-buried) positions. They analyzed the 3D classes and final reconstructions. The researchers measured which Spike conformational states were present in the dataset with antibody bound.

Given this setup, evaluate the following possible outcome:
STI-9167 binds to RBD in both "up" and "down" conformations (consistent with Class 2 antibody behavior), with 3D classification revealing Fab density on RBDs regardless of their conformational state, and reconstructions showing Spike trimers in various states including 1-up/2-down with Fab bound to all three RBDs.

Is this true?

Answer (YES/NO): NO